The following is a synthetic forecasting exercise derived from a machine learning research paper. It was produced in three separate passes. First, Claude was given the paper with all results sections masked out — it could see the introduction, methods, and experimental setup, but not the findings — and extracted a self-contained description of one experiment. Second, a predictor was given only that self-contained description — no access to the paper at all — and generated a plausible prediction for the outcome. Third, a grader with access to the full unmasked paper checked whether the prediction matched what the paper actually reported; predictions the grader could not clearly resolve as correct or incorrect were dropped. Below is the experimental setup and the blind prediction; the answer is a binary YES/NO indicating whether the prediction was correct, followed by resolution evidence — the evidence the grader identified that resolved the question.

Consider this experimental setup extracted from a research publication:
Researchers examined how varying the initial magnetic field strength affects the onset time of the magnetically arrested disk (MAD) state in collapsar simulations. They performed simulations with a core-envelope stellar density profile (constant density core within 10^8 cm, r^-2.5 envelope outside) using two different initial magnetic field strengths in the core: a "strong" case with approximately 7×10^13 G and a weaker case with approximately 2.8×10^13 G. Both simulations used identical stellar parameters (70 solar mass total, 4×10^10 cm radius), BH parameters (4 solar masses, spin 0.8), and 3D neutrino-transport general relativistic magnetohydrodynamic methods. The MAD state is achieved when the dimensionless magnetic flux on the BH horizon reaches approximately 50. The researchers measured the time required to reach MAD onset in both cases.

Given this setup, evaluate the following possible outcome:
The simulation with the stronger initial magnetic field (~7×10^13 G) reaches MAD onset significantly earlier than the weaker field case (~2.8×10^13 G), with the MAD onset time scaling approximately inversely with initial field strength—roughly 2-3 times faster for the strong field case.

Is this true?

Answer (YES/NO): NO